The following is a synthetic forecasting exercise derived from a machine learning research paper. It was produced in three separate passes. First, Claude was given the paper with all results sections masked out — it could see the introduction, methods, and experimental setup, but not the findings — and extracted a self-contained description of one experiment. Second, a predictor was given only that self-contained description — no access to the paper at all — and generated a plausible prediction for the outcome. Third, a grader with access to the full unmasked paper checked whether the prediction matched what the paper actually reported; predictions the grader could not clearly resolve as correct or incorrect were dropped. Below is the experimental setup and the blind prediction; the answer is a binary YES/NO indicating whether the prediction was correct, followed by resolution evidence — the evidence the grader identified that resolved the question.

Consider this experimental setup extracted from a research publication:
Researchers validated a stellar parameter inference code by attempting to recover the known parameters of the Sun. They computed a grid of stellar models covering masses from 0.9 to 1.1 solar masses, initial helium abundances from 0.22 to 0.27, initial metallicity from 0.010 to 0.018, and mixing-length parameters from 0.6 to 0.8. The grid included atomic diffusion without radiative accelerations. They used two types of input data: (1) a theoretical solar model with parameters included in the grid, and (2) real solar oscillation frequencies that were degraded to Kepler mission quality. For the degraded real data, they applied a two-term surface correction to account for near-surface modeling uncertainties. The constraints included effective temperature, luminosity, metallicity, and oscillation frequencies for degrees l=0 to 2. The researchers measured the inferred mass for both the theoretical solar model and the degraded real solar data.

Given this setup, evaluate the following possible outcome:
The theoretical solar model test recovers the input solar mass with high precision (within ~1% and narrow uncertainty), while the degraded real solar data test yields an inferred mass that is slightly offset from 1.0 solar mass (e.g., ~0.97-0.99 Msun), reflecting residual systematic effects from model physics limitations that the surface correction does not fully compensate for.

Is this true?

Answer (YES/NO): NO